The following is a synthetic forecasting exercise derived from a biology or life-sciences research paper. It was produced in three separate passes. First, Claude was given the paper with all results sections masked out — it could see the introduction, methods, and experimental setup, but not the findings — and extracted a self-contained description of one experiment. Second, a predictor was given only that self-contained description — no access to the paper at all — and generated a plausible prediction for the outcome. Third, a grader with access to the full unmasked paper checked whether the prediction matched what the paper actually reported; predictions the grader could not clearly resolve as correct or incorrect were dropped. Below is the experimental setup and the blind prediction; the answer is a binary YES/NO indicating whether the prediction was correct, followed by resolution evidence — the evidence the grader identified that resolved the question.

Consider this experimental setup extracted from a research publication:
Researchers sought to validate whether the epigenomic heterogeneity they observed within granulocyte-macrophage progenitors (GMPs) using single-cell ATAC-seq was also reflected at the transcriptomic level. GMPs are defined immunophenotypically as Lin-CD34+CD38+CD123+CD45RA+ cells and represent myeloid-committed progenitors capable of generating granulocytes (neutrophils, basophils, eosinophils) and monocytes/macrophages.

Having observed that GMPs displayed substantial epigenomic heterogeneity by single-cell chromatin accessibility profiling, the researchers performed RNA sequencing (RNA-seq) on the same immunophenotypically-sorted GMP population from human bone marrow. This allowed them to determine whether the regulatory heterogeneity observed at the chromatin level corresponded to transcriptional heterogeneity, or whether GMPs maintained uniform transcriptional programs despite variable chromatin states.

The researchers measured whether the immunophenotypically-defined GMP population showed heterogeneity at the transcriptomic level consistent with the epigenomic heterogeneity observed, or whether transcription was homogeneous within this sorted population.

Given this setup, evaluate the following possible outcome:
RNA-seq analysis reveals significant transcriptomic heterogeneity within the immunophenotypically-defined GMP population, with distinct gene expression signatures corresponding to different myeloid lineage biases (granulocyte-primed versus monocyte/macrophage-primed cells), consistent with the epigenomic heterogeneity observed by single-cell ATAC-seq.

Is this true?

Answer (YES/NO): NO